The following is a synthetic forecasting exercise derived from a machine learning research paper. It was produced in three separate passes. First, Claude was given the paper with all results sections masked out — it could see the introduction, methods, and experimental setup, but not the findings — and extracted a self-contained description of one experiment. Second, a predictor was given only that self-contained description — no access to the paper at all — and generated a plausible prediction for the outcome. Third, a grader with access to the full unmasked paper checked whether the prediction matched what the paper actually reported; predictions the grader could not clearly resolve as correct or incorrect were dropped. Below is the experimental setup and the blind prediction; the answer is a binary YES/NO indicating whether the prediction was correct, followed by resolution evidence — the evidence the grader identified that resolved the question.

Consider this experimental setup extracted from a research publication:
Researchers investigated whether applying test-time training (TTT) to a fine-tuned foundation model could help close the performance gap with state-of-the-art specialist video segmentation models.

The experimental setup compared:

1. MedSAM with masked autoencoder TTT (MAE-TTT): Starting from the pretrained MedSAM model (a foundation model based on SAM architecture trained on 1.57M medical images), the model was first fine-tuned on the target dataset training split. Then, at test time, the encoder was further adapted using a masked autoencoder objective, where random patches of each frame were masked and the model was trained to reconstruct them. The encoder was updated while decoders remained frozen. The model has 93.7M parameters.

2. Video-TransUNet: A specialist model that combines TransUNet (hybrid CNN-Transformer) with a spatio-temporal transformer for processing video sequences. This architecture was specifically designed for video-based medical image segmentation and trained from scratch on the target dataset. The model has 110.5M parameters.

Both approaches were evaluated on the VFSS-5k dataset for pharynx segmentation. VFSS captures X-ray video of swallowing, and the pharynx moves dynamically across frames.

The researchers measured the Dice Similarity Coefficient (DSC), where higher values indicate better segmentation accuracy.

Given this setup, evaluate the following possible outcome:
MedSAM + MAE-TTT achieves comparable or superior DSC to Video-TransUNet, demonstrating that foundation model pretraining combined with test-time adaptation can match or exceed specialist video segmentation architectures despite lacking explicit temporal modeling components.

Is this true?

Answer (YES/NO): NO